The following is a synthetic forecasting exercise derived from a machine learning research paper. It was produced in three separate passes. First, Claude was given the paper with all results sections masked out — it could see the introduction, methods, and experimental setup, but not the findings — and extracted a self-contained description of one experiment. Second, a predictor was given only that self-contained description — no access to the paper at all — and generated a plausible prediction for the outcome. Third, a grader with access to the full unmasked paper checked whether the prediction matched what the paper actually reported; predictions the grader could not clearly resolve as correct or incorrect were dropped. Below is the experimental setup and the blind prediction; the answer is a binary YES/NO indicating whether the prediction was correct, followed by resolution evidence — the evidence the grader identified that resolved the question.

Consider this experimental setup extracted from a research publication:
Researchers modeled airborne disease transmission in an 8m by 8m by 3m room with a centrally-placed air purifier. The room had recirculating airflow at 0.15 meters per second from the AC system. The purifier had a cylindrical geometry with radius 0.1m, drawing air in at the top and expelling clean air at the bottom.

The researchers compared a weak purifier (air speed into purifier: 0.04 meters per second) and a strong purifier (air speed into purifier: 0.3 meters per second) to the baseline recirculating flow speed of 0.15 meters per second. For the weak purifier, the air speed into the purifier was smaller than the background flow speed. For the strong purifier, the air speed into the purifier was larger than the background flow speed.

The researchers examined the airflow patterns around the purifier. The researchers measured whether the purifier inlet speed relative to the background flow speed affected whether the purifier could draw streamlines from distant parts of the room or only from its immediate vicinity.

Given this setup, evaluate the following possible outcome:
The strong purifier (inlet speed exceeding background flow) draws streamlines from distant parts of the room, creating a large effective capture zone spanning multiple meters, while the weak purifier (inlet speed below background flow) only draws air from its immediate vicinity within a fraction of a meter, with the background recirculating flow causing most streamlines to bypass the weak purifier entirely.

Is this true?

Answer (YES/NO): NO